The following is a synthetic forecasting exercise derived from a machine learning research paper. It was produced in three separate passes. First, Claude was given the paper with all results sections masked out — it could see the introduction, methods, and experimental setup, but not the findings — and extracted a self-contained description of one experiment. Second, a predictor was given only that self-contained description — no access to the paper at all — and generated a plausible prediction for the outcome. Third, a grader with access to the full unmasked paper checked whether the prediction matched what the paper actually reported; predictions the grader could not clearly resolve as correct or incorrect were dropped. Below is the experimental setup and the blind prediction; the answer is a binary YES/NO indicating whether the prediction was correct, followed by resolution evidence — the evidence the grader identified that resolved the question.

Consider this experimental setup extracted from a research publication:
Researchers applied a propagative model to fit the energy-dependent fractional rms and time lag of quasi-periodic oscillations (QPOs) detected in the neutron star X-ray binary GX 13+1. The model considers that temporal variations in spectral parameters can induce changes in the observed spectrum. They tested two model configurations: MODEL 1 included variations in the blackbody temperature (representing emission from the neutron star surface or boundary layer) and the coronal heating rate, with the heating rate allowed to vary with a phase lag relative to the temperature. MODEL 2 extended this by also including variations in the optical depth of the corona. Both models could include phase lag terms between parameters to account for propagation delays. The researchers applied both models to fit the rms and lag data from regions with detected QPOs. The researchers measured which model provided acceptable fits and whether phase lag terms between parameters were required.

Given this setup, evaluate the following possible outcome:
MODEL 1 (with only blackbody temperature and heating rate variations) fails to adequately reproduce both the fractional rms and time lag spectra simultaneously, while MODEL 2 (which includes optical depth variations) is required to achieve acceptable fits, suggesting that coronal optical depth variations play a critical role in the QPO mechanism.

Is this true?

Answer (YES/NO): YES